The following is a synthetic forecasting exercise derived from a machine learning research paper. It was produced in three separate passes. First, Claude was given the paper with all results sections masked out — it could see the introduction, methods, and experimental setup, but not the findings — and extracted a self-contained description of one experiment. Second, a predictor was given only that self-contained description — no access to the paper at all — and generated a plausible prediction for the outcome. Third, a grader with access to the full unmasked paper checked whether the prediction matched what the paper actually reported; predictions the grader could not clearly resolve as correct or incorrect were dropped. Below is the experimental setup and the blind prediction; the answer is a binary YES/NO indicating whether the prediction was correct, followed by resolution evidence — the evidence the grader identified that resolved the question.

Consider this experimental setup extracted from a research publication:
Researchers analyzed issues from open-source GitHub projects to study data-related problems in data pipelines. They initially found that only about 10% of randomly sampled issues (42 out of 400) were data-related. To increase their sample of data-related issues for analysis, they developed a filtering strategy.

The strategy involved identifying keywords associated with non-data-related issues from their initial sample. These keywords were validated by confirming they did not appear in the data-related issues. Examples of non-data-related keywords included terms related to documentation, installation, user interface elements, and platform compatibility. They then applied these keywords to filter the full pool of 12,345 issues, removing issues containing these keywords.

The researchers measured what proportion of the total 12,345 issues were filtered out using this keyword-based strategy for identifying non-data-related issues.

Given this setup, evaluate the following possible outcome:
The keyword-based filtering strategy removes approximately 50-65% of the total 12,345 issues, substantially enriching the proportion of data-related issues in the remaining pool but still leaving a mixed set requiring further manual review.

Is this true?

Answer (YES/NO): YES